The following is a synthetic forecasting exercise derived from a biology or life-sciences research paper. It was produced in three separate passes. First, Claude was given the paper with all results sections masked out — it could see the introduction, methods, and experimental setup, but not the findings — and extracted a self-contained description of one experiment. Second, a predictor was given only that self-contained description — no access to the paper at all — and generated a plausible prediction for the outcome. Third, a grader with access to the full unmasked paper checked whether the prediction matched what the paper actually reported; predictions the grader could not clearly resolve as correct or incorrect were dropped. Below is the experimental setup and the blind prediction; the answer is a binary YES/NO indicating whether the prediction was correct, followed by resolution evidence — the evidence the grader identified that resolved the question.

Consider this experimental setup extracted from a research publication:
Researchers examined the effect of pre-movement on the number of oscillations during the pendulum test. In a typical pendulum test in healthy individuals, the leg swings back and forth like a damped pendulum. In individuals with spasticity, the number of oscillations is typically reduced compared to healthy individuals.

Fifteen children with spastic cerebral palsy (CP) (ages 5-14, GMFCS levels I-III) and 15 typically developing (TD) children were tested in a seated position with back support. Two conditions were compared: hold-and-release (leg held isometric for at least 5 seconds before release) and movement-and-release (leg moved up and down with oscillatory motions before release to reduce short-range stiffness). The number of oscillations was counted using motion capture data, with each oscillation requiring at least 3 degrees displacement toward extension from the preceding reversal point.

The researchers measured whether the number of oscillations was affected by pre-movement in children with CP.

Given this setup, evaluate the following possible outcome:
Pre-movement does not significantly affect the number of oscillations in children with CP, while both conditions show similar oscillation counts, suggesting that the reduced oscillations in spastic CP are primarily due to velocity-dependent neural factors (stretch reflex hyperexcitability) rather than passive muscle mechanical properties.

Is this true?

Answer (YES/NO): NO